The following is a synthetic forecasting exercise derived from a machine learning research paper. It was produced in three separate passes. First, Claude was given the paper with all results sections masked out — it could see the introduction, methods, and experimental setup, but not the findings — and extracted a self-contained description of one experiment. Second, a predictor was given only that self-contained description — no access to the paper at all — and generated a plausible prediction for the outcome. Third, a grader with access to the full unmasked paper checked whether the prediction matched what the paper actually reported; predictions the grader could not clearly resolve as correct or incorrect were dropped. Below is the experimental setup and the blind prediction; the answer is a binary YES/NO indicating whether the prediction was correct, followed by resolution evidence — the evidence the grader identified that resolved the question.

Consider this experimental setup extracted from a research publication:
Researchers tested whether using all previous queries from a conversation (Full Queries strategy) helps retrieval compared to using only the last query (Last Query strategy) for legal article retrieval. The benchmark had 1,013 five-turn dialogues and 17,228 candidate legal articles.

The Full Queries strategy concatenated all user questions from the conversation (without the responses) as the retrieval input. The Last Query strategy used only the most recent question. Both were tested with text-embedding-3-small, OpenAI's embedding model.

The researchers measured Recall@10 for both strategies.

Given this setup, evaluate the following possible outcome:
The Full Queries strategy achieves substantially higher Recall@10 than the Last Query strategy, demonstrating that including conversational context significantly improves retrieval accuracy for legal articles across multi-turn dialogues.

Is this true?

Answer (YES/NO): NO